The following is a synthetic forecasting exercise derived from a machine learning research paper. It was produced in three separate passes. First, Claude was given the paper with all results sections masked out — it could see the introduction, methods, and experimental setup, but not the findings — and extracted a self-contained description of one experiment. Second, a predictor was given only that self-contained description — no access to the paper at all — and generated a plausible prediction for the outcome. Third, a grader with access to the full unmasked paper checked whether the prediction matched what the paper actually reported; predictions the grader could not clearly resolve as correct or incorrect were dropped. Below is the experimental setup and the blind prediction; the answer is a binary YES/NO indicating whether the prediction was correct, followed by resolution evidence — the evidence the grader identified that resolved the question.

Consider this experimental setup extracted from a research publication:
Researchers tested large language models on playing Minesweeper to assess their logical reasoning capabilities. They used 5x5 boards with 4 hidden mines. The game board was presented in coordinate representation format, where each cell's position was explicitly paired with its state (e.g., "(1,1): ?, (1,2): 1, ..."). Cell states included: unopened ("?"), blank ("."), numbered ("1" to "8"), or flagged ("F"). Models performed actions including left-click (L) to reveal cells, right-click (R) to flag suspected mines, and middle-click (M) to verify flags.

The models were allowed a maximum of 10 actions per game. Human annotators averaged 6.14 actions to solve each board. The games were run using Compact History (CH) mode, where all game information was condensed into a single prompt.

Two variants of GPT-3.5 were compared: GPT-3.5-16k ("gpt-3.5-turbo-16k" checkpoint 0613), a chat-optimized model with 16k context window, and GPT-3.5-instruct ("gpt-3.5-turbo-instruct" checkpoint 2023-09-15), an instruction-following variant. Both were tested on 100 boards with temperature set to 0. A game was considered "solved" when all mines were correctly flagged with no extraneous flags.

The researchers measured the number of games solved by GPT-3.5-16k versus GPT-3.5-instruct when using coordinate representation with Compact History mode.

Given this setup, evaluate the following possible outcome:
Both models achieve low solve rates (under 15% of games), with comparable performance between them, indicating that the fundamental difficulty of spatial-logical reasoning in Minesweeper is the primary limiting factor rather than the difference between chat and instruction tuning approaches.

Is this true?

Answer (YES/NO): NO